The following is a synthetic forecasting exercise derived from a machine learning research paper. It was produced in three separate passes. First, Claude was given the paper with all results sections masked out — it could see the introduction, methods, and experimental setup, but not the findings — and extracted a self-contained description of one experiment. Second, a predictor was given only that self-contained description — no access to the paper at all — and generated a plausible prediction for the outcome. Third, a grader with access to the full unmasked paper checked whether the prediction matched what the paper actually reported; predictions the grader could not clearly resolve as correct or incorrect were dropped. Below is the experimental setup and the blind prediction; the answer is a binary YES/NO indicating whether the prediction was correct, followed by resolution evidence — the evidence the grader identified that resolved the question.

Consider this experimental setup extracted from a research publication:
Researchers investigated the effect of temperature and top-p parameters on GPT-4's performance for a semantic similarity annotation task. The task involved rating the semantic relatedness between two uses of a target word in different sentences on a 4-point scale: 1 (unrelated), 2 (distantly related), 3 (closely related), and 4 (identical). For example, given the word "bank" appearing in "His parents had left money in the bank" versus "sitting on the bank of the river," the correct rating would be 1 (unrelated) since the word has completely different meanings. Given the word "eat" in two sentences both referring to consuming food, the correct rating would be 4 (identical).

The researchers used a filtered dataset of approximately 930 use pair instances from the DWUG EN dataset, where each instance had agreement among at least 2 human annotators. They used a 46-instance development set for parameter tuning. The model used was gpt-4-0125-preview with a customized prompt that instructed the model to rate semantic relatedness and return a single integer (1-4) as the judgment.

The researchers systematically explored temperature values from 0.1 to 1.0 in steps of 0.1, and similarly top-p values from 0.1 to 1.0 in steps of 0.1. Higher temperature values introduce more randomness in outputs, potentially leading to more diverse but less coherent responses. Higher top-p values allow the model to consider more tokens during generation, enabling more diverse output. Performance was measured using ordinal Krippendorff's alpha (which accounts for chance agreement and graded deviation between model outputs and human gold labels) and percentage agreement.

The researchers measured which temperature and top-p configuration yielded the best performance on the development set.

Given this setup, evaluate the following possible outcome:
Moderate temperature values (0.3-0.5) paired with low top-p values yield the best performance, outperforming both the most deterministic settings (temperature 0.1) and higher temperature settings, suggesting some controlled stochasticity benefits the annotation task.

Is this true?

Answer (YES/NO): NO